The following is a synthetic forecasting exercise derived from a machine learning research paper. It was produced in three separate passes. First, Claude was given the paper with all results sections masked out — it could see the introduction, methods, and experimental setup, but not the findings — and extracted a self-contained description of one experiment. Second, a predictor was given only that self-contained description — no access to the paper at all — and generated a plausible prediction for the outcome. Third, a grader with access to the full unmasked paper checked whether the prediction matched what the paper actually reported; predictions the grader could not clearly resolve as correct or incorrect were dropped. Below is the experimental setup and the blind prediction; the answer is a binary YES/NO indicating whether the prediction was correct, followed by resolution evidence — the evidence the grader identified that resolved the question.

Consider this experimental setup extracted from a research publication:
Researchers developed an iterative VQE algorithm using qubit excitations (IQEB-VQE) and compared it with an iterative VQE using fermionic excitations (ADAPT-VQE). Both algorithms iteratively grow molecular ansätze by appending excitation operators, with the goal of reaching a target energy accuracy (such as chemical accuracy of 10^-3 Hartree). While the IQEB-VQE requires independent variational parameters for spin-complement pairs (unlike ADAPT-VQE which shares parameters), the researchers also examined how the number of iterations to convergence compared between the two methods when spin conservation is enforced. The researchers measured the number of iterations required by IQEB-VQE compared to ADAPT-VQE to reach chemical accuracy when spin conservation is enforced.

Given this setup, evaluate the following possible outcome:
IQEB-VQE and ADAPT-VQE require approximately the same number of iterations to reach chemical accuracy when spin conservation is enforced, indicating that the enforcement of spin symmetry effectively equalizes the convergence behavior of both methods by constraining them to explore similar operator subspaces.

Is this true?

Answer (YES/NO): YES